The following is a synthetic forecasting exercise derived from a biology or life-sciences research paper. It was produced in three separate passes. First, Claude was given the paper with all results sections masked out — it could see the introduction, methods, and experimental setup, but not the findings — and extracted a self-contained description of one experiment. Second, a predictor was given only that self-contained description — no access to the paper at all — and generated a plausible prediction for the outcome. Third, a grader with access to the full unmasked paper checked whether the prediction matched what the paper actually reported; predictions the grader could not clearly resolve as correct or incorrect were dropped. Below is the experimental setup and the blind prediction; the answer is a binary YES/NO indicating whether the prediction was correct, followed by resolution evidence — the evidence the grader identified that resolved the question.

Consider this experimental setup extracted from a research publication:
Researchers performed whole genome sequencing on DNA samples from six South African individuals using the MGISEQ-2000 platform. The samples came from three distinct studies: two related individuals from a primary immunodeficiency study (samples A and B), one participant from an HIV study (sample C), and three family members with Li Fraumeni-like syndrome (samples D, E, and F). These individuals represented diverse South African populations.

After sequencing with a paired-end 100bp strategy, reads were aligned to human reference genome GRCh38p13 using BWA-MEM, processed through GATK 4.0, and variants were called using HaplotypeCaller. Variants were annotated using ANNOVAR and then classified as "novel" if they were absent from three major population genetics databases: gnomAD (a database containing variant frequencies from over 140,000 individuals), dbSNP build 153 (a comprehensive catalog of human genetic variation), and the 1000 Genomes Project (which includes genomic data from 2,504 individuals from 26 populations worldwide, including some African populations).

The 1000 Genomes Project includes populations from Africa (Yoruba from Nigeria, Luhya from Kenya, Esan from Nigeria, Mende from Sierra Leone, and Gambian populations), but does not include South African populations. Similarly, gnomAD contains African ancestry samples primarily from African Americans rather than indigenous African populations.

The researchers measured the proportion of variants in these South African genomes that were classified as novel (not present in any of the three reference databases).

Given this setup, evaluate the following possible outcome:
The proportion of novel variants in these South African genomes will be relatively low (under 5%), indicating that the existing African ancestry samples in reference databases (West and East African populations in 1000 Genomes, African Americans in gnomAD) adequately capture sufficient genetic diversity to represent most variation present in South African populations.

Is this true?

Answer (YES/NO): NO